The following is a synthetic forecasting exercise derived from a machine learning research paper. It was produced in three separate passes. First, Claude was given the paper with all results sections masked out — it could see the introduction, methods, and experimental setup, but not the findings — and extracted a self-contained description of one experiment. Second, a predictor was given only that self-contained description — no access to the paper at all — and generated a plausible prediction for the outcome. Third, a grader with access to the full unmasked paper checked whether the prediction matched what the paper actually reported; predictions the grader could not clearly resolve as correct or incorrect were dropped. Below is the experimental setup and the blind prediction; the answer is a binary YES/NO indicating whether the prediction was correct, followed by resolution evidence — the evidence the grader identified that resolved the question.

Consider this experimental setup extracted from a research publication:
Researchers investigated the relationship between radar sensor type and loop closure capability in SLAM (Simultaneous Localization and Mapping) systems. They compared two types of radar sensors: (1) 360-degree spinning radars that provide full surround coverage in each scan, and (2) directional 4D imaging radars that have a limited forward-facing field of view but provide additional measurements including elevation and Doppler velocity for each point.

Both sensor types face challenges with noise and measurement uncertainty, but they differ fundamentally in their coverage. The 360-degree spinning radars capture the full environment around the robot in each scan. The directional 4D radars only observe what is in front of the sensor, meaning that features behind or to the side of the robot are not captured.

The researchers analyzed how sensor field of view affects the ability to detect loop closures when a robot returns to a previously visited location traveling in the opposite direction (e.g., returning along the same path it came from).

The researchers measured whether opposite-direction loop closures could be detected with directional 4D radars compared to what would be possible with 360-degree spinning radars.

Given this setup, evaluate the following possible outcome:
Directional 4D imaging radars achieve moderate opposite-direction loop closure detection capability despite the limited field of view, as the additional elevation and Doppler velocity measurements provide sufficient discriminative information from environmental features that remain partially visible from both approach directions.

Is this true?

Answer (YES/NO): NO